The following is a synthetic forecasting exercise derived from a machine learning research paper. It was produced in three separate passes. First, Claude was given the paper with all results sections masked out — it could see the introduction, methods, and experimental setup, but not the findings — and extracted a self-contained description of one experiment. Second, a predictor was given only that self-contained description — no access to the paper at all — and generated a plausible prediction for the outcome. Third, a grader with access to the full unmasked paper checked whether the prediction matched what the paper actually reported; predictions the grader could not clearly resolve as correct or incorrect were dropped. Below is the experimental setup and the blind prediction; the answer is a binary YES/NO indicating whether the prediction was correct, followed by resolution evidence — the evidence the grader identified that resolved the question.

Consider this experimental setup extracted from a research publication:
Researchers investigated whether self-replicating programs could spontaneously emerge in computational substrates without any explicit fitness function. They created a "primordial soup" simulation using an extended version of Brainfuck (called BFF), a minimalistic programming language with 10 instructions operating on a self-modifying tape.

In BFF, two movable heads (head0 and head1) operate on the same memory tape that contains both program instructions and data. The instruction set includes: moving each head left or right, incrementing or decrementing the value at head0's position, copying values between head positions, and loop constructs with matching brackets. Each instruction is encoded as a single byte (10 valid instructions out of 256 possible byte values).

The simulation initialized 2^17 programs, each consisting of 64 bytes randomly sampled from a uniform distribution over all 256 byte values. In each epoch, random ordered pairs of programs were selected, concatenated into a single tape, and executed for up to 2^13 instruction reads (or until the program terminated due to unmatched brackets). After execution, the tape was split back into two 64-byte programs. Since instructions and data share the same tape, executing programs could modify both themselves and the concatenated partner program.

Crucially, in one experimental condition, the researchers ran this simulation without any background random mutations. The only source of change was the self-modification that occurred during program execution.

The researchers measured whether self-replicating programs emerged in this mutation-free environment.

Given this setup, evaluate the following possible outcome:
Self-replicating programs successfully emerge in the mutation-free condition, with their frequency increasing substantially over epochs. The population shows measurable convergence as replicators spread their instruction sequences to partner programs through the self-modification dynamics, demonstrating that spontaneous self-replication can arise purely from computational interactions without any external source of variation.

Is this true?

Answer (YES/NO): YES